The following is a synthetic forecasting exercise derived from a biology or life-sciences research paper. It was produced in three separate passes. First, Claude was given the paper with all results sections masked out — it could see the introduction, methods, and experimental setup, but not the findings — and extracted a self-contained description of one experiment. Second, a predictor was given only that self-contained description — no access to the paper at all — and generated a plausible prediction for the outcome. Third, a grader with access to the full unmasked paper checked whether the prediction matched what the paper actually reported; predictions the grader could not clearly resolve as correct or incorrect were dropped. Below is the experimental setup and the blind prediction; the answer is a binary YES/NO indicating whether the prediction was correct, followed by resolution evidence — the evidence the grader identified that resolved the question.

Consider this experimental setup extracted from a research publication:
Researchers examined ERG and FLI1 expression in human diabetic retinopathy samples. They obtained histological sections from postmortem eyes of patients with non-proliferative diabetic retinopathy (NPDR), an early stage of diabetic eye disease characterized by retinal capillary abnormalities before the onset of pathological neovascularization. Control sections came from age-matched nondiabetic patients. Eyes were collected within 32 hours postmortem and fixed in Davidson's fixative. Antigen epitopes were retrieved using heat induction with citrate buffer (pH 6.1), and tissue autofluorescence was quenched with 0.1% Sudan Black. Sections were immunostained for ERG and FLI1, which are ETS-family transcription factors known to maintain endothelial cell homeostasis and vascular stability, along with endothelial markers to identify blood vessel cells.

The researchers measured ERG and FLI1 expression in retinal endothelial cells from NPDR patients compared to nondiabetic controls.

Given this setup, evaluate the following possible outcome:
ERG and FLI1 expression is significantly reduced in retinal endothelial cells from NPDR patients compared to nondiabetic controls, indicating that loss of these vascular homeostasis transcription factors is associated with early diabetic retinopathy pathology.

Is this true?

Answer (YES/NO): YES